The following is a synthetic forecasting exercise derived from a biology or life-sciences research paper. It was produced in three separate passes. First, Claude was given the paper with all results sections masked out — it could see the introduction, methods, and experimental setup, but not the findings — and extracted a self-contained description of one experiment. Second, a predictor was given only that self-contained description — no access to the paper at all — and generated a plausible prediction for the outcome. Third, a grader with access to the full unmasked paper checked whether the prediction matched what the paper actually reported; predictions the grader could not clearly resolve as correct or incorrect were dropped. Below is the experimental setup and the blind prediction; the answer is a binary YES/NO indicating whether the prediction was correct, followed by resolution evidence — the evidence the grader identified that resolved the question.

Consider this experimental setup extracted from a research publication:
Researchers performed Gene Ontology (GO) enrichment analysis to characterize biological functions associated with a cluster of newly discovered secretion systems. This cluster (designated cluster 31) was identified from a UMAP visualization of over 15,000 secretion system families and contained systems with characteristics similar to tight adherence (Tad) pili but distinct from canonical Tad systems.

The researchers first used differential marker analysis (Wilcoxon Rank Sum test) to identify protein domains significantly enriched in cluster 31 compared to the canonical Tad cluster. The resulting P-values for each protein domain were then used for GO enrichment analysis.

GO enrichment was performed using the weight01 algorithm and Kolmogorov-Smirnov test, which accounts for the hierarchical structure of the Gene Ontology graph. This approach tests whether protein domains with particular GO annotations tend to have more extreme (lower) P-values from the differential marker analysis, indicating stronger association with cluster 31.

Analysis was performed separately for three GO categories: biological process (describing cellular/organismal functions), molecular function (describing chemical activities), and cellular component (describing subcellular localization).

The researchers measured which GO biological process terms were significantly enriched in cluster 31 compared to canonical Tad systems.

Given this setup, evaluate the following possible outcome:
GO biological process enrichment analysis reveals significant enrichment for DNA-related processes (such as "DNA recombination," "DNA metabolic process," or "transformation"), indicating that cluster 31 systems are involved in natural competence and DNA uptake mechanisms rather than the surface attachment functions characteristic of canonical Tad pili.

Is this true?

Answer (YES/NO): NO